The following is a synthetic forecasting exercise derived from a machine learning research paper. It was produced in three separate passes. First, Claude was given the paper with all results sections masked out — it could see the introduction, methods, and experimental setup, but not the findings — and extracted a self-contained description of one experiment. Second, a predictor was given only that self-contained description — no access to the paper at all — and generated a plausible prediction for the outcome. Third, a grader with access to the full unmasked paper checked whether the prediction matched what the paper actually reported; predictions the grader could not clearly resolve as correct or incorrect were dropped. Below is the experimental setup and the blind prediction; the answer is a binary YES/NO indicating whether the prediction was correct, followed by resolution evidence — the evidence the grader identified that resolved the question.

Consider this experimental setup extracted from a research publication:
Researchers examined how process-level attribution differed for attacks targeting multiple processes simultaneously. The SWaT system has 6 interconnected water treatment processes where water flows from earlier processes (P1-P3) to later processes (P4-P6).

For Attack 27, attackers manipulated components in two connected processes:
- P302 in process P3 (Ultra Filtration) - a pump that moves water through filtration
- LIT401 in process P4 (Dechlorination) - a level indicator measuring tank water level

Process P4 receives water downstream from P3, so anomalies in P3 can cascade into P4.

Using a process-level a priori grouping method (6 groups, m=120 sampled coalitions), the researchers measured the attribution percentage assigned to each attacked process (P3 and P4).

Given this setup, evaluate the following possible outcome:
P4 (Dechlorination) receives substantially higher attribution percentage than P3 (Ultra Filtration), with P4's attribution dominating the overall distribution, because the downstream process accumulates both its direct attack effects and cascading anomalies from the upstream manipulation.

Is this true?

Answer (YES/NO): NO